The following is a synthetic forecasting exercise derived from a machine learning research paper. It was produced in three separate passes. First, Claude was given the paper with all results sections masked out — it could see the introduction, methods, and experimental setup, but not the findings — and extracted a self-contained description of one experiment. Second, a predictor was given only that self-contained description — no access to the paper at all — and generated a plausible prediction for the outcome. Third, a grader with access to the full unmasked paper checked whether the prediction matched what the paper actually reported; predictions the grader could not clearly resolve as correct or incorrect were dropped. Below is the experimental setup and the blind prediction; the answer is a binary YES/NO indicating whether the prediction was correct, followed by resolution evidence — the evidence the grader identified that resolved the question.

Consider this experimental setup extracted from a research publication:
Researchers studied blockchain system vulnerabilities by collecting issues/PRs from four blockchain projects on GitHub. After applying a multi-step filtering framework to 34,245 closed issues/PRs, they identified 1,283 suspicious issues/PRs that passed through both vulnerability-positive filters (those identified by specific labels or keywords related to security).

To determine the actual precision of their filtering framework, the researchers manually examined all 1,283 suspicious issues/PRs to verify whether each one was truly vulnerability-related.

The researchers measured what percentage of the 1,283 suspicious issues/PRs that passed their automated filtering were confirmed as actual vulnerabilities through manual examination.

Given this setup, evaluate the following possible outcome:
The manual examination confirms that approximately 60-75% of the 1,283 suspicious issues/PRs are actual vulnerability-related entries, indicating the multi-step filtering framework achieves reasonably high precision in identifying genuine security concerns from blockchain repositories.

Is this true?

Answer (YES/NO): NO